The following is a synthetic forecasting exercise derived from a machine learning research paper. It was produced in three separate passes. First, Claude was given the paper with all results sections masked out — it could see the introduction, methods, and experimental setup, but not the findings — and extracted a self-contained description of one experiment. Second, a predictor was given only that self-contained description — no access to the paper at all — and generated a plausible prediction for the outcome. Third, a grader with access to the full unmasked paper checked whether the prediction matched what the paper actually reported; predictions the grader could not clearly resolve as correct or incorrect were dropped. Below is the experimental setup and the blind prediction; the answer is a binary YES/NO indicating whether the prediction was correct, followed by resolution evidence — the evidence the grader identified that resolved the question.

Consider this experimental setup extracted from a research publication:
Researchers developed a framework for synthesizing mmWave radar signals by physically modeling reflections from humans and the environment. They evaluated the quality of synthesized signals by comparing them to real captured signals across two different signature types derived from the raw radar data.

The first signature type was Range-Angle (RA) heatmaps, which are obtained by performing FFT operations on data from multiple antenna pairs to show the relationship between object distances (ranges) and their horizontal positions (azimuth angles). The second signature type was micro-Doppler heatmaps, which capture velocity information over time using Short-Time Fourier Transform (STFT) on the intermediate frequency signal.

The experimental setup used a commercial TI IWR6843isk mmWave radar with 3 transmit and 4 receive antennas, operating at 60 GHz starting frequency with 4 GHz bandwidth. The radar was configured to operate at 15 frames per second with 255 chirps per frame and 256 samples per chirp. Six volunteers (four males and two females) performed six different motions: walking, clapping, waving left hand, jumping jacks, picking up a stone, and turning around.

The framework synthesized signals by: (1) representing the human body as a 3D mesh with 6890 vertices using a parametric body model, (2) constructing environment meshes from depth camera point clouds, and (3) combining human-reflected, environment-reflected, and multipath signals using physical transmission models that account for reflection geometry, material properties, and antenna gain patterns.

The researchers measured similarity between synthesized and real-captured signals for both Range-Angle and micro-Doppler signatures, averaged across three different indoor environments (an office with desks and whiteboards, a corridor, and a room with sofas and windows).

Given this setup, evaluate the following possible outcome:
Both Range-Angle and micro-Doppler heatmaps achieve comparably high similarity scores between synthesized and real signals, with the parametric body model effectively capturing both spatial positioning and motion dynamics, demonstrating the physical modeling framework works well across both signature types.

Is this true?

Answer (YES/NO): YES